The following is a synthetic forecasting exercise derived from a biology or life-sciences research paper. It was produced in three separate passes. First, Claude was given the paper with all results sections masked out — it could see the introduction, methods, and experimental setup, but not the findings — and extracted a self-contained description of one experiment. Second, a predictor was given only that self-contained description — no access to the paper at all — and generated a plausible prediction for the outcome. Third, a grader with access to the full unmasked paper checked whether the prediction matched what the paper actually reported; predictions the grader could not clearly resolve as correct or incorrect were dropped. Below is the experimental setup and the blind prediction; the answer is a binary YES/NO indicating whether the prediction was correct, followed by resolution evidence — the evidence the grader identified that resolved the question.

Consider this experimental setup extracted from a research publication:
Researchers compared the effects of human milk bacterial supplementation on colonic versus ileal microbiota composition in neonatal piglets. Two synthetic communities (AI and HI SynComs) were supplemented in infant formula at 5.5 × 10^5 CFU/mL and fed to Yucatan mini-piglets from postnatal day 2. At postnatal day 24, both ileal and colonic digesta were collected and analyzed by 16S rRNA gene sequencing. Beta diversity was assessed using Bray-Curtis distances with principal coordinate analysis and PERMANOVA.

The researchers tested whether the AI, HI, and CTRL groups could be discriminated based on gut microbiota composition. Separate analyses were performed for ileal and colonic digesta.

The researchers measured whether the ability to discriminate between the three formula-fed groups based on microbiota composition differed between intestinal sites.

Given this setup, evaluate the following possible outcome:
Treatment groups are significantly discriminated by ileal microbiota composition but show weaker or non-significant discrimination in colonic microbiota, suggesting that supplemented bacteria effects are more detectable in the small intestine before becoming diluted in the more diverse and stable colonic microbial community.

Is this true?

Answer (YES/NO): NO